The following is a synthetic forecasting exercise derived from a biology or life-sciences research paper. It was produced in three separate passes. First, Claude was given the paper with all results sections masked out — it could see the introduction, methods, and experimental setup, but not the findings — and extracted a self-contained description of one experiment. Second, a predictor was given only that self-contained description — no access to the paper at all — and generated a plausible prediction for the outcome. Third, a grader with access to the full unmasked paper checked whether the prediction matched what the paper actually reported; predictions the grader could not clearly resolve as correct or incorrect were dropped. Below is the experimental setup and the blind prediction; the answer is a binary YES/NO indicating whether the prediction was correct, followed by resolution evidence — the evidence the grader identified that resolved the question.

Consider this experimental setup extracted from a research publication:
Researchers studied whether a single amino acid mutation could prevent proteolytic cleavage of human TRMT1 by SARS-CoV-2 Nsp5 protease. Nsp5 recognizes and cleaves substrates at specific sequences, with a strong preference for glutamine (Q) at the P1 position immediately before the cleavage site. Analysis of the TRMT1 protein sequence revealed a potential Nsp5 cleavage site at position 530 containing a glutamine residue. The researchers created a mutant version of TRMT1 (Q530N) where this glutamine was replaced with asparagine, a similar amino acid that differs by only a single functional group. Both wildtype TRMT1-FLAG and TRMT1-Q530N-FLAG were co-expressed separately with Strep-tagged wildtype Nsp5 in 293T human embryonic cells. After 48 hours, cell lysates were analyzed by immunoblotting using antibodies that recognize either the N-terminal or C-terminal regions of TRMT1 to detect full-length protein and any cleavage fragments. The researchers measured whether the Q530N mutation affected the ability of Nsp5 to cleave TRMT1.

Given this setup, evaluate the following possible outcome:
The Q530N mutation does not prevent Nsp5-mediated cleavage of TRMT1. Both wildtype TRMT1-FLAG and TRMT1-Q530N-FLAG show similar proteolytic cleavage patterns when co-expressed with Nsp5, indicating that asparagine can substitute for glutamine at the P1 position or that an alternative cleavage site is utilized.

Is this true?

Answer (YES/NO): NO